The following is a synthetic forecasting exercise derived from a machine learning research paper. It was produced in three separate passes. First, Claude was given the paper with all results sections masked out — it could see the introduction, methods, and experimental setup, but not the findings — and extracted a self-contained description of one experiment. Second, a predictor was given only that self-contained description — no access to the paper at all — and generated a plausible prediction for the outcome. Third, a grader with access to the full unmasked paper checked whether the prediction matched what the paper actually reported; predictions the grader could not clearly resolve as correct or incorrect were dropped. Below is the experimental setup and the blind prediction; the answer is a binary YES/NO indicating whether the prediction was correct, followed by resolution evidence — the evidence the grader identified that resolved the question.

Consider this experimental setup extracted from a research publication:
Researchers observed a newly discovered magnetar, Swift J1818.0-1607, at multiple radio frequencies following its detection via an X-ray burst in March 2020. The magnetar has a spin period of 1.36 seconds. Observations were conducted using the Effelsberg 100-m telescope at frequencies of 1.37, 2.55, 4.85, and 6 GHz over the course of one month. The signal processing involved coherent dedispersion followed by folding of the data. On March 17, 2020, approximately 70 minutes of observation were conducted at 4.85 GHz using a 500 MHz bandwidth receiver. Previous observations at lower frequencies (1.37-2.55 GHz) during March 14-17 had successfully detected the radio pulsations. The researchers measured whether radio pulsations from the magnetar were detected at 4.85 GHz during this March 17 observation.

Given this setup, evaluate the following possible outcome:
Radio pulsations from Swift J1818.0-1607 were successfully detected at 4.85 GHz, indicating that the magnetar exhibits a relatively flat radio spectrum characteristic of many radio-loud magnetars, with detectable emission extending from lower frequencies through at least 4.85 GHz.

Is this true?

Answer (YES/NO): NO